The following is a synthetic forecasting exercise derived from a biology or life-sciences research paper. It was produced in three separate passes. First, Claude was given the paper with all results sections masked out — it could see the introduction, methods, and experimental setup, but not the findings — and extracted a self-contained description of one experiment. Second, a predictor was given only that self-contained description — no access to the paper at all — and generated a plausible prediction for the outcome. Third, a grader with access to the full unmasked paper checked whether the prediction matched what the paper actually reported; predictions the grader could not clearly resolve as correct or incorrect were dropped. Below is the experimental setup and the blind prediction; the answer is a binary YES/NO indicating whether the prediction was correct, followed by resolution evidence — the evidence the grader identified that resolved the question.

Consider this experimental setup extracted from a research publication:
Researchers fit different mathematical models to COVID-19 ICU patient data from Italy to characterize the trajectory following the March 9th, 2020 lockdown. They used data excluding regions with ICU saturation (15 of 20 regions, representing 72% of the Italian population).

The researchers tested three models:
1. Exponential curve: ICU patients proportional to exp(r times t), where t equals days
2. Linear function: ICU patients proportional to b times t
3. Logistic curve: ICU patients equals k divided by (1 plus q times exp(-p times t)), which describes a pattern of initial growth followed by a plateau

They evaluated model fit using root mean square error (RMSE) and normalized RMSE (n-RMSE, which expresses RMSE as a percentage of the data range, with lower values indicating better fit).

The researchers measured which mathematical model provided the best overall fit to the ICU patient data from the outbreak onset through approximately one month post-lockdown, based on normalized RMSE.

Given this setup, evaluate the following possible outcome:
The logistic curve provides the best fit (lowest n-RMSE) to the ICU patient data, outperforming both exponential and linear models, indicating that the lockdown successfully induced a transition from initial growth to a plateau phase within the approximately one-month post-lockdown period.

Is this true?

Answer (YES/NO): YES